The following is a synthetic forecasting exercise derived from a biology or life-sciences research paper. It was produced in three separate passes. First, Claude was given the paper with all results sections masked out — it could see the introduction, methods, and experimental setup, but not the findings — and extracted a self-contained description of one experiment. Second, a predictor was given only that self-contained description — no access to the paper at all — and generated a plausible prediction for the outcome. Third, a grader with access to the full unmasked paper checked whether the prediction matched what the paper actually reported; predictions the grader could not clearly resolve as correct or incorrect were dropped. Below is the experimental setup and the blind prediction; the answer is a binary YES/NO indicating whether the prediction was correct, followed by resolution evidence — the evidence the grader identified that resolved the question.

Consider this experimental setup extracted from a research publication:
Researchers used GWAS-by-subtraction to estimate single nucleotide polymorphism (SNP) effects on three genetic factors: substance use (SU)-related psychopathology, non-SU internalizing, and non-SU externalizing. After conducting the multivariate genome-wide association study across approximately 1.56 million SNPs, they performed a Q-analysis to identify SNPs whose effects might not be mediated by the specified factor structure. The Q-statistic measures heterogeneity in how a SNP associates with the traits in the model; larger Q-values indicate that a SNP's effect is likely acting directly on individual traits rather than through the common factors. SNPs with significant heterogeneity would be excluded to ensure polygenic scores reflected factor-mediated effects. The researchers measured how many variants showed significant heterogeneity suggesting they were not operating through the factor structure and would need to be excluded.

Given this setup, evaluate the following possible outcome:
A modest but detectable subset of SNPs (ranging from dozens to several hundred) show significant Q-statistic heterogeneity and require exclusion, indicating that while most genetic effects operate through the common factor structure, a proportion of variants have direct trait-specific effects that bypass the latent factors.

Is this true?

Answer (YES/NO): NO